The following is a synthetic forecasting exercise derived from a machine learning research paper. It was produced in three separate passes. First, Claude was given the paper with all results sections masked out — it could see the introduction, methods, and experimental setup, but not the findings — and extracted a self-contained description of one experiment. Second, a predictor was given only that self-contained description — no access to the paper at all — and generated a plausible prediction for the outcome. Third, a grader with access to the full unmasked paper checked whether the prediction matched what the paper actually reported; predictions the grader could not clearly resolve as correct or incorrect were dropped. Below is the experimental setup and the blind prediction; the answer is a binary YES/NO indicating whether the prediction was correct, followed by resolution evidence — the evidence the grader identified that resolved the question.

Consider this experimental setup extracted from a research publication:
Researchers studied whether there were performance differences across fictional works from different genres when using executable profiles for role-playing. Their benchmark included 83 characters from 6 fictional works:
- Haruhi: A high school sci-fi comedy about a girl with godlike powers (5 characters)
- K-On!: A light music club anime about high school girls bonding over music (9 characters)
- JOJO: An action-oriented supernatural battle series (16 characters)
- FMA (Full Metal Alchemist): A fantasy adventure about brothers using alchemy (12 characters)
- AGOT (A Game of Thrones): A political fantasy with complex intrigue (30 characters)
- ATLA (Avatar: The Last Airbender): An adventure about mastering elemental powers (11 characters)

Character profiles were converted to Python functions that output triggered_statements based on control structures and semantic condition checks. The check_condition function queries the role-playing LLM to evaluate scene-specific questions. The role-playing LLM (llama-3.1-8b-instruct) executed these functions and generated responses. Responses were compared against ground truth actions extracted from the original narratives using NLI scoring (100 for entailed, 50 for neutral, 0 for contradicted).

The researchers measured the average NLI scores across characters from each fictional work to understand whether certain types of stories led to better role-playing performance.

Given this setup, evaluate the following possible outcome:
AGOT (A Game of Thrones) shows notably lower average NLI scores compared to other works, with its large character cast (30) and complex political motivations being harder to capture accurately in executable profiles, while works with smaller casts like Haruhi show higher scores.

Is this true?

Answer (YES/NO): NO